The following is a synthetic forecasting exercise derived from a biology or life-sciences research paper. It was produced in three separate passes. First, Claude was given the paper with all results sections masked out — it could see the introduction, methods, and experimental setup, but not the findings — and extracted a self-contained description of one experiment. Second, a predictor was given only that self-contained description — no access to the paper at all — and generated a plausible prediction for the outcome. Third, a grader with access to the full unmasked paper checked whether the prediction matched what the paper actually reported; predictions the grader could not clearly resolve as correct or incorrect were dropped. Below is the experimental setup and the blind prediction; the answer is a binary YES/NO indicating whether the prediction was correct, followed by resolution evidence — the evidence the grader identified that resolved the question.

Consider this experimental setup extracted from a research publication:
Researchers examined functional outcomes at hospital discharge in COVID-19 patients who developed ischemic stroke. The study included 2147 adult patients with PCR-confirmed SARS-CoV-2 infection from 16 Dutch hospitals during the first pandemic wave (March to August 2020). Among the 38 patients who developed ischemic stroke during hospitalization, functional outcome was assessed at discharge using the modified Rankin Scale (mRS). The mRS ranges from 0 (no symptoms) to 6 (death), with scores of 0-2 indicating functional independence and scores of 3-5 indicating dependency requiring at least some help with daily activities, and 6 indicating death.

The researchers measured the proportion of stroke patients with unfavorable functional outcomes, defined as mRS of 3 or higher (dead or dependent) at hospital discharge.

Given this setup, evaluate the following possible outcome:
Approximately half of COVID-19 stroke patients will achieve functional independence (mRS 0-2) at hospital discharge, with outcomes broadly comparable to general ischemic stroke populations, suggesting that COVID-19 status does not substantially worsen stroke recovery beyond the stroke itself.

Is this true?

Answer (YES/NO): NO